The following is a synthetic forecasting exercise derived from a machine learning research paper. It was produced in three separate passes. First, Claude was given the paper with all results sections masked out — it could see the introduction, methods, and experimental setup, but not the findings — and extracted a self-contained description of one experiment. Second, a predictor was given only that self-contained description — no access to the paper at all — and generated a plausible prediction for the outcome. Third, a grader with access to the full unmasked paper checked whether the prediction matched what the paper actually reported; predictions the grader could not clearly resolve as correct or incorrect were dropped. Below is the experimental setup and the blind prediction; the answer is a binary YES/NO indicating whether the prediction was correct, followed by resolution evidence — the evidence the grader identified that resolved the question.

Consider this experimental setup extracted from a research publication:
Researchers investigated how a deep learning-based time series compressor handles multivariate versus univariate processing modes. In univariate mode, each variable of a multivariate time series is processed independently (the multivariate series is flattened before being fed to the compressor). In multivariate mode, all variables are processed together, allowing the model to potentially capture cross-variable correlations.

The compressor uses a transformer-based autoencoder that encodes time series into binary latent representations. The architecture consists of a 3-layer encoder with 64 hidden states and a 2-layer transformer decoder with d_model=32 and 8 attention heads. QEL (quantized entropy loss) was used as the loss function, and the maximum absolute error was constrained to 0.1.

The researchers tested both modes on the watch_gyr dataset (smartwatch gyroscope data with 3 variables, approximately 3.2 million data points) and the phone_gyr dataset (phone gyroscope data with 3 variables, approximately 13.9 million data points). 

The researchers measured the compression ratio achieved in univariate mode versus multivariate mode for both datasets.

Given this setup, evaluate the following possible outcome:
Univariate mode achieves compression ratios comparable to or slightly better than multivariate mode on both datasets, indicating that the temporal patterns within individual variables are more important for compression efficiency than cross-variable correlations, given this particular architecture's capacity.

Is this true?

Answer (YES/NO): NO